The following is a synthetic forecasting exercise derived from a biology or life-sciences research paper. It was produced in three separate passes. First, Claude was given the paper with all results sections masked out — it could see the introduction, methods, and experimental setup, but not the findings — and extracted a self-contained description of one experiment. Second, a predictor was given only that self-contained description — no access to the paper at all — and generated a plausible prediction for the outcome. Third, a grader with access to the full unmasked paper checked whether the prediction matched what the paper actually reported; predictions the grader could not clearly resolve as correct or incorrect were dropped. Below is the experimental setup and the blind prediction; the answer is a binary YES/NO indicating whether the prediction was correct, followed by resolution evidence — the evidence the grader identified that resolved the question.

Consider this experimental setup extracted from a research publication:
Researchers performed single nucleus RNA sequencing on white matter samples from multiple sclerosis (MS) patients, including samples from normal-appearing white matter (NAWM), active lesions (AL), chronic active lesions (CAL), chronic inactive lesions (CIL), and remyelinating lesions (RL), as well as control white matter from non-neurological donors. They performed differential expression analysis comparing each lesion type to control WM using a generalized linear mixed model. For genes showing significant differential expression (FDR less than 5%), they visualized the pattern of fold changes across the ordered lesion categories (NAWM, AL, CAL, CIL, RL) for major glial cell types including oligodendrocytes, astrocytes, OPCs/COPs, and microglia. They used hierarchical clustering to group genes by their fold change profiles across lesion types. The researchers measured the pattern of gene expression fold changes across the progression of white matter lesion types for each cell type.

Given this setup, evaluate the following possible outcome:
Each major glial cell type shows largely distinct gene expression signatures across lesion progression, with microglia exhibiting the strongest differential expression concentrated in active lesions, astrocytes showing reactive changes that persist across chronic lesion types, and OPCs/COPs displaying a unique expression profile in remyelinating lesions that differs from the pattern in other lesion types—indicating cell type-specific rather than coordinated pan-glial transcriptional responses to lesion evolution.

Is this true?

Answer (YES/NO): NO